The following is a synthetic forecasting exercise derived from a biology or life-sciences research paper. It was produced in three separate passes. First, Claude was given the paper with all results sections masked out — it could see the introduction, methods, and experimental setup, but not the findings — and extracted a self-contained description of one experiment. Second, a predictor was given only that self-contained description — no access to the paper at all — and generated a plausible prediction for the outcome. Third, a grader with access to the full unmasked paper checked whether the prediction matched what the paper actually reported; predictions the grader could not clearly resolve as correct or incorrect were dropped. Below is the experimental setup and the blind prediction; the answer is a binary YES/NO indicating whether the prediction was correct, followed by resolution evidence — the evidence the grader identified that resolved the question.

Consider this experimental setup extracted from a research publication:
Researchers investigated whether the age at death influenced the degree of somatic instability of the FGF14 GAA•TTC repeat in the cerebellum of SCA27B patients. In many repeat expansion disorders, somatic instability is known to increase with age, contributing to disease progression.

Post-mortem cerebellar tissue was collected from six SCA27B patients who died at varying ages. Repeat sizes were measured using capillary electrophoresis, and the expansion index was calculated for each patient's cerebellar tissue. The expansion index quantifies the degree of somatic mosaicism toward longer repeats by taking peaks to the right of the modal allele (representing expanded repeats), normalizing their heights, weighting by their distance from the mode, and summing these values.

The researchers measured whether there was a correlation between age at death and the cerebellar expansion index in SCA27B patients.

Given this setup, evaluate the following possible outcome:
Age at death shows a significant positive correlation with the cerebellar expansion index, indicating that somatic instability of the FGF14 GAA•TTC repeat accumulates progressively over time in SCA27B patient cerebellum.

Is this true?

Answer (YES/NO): NO